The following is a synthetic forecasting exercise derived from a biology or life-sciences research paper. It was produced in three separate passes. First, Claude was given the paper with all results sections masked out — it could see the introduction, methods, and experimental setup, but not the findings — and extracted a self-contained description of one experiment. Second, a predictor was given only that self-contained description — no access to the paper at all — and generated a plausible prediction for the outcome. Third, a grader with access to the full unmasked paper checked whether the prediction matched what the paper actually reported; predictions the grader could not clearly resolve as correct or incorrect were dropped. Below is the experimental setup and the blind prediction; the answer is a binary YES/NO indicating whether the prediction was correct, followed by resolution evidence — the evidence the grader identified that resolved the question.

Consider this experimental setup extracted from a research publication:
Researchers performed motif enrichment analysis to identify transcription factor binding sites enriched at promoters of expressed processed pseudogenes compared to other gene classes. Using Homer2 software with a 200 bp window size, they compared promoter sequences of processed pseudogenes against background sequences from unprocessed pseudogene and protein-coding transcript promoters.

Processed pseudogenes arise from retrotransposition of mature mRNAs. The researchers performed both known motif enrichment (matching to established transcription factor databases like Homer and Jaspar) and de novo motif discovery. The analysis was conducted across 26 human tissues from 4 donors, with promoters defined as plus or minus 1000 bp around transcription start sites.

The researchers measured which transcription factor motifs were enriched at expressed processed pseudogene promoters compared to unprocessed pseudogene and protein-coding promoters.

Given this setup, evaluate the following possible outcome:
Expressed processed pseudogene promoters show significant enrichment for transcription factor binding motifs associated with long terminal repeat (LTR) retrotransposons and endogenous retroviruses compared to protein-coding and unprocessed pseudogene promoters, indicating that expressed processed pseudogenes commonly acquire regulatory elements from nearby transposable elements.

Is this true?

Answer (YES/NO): NO